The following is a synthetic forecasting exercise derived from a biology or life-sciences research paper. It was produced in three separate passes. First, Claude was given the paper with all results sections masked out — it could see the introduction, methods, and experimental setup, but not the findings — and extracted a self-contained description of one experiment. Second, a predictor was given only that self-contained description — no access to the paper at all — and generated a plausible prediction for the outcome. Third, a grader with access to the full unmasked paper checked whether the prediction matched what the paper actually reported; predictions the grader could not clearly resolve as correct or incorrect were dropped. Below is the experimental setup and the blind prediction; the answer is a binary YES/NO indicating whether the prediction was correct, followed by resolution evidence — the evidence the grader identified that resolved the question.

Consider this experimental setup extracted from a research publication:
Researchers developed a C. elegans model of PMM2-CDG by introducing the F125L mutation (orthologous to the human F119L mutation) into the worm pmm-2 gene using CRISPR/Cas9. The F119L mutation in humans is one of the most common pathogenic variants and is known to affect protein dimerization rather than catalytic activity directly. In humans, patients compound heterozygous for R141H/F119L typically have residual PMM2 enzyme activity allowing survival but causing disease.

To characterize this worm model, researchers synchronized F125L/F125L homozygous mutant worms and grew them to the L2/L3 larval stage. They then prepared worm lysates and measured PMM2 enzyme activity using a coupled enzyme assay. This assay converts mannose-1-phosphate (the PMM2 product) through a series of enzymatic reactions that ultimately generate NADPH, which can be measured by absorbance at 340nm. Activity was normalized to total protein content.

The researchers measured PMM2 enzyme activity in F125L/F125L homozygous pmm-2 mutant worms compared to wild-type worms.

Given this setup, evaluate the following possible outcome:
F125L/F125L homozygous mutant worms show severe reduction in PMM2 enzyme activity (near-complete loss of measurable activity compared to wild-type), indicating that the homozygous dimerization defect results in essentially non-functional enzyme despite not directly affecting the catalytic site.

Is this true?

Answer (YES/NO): NO